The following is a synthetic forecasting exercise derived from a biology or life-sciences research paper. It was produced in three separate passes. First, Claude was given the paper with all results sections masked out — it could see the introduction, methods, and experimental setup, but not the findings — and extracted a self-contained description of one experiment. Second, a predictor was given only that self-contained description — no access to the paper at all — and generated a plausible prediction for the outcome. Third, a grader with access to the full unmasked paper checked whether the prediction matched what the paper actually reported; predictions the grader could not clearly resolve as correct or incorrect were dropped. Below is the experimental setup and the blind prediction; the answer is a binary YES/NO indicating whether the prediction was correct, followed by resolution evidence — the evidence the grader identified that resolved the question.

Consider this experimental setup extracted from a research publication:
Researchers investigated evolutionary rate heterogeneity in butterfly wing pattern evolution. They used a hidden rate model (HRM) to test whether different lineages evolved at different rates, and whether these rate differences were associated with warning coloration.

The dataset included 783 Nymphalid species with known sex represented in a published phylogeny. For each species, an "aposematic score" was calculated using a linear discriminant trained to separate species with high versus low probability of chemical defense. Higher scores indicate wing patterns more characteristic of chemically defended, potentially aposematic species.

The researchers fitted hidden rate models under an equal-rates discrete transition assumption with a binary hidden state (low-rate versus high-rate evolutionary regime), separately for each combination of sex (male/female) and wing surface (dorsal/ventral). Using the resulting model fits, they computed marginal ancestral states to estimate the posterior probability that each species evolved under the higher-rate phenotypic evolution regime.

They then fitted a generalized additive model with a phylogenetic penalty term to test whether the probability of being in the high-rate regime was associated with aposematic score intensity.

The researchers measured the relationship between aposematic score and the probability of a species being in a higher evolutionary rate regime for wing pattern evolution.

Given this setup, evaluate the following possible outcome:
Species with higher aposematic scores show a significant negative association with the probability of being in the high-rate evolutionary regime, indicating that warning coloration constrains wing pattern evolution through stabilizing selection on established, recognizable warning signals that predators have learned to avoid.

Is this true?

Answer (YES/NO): NO